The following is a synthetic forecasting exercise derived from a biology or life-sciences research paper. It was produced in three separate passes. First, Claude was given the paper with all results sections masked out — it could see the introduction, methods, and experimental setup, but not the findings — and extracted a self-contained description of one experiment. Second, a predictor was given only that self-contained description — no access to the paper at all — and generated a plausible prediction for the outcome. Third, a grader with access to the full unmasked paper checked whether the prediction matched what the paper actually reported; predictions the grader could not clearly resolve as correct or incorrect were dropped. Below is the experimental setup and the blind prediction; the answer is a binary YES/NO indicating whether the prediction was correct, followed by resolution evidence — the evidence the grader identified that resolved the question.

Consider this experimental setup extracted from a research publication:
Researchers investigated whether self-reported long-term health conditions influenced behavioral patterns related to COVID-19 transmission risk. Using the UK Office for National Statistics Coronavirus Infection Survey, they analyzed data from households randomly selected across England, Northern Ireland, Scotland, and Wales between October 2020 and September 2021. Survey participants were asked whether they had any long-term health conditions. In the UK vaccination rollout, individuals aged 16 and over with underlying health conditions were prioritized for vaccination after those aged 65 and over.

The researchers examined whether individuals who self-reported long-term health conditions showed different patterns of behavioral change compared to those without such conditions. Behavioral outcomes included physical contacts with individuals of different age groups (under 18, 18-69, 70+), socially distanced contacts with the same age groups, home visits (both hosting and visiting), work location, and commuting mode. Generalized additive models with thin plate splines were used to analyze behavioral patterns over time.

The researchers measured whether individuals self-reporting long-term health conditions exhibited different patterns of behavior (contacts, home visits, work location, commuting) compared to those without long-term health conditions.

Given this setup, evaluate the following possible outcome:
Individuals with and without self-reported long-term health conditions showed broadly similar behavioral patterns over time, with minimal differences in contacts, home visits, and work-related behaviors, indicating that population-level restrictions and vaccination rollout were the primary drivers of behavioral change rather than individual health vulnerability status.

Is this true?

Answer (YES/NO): YES